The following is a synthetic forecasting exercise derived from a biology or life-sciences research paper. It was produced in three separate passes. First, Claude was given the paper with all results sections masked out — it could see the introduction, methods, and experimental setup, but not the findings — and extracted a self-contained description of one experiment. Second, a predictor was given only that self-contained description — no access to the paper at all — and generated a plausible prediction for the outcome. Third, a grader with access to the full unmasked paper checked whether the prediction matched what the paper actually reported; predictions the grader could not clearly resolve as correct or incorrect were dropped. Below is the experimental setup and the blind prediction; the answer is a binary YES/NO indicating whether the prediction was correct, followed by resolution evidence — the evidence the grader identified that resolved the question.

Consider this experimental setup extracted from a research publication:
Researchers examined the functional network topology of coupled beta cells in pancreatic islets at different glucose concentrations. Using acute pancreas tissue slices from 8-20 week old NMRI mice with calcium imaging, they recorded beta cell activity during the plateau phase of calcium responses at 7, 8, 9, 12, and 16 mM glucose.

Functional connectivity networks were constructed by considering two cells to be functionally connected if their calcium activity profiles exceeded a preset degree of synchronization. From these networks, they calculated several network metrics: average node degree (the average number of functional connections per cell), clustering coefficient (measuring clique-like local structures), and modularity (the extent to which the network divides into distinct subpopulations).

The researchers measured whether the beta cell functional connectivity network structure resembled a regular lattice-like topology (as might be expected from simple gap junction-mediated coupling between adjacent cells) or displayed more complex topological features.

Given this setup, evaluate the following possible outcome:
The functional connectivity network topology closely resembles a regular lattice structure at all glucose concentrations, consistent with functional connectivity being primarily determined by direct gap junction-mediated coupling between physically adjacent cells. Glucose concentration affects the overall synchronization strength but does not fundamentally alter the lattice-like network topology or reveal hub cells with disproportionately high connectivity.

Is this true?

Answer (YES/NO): NO